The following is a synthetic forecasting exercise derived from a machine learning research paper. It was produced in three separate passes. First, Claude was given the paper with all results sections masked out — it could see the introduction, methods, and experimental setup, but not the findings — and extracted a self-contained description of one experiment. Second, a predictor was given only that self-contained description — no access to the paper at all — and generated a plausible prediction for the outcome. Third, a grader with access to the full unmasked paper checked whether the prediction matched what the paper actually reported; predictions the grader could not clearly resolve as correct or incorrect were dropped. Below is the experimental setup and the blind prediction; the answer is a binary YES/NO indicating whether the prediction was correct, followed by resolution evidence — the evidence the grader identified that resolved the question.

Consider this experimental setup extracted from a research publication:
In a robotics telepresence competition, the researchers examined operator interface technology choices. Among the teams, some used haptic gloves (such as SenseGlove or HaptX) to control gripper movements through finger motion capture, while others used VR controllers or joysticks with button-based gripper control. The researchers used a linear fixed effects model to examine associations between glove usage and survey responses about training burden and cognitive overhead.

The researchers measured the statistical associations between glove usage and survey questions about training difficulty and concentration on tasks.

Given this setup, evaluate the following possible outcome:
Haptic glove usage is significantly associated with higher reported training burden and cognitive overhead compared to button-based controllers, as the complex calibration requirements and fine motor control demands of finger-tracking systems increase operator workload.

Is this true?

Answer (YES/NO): NO